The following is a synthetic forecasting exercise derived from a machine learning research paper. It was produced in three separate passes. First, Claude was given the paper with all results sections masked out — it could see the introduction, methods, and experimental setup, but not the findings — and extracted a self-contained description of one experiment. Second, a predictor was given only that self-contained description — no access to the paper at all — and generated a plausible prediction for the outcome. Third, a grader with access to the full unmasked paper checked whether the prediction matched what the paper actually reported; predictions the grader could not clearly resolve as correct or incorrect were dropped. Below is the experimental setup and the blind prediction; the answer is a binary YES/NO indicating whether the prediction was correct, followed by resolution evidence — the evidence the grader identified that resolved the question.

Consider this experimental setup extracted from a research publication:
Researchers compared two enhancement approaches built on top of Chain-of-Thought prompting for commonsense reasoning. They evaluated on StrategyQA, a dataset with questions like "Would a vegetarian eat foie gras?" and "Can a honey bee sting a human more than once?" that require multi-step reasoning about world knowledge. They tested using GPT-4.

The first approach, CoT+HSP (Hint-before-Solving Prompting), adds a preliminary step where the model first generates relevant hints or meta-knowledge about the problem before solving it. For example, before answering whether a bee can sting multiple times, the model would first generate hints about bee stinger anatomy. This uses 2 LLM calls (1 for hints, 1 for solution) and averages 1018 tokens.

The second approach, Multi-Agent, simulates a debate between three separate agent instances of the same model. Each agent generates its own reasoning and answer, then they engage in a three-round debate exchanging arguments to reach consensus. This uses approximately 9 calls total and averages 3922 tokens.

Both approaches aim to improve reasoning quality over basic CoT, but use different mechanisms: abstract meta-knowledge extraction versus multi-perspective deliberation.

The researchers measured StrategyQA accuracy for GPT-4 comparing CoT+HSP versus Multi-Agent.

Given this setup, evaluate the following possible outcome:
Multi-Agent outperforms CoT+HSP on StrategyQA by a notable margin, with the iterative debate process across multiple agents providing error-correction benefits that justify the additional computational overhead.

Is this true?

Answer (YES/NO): NO